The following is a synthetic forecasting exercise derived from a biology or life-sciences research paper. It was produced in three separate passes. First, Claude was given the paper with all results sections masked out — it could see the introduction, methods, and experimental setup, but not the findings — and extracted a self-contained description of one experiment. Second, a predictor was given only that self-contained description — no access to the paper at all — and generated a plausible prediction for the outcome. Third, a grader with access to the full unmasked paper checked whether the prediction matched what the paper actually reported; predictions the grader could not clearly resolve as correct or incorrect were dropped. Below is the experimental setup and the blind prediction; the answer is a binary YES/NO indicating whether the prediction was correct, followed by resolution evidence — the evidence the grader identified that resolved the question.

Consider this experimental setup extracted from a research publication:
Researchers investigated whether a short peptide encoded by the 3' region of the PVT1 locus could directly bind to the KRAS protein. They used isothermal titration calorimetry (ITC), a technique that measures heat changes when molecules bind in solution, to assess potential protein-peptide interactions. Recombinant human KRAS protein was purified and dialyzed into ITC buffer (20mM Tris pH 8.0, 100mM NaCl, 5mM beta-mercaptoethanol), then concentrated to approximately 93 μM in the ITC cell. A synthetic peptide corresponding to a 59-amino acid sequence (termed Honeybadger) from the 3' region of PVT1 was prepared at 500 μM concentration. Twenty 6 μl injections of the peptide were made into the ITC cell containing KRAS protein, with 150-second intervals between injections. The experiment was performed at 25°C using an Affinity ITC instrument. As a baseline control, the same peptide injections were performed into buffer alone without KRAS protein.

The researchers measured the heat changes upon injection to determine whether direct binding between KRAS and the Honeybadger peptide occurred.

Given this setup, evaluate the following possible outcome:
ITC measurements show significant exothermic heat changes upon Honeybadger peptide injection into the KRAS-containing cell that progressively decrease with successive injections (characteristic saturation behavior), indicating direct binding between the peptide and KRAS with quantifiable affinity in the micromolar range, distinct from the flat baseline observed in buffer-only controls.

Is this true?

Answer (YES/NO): YES